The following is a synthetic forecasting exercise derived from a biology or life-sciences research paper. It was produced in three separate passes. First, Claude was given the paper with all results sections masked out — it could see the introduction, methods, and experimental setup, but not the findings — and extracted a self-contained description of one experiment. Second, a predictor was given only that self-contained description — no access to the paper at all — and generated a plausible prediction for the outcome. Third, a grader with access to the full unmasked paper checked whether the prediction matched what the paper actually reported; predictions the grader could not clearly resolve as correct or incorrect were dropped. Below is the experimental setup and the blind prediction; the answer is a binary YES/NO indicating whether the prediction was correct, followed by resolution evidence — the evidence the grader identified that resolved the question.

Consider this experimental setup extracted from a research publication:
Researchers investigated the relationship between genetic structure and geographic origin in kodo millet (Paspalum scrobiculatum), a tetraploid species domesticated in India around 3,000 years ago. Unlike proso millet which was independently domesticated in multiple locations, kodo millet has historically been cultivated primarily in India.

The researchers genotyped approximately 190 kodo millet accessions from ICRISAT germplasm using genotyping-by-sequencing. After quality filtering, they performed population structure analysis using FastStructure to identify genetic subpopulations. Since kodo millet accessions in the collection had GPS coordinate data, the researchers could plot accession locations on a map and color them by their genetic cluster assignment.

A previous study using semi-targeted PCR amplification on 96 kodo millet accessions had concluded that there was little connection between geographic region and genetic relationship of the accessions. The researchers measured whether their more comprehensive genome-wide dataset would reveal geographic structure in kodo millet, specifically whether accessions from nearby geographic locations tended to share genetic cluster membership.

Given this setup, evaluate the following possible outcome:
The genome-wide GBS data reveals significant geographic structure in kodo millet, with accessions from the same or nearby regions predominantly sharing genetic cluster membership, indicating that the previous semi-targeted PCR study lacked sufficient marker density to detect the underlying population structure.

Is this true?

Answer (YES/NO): NO